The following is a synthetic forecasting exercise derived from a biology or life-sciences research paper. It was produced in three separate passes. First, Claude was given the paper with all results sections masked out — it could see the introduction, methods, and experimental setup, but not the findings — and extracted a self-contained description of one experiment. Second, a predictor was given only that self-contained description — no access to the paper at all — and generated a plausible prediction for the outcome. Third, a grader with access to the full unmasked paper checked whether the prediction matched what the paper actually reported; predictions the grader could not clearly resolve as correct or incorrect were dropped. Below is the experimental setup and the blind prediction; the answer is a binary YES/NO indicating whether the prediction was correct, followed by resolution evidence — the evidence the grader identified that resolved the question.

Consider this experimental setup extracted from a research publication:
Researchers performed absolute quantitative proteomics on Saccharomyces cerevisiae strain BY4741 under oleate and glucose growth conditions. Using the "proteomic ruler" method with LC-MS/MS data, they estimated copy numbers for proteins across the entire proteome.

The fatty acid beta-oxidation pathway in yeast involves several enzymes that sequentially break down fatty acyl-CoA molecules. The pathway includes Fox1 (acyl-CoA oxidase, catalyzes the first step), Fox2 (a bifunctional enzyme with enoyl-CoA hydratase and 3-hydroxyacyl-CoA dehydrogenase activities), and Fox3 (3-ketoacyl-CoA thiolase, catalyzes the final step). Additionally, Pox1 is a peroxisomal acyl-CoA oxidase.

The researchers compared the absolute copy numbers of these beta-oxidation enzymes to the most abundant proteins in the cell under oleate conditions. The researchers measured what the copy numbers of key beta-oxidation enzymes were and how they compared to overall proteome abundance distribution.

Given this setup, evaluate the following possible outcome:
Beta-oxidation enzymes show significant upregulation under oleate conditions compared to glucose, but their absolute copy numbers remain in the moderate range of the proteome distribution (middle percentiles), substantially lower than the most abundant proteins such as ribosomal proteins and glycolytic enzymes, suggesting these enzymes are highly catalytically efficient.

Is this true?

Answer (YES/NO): NO